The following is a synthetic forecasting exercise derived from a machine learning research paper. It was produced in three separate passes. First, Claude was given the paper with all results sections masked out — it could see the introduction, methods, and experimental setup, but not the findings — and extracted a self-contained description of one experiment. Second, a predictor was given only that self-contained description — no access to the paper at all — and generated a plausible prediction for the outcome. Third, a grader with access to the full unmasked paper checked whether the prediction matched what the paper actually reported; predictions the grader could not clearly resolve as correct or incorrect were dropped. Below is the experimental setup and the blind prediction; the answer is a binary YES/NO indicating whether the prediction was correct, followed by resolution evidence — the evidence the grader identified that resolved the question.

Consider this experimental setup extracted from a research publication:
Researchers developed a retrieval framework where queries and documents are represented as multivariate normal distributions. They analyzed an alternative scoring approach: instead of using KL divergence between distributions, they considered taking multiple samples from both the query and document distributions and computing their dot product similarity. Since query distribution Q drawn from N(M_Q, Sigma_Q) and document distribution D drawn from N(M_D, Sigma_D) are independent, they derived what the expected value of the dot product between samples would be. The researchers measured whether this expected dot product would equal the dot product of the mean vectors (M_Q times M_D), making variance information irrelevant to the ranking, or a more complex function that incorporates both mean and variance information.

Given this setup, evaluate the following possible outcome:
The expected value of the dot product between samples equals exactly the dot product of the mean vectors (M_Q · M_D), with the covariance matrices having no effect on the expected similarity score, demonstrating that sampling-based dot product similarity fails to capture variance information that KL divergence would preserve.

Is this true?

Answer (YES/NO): YES